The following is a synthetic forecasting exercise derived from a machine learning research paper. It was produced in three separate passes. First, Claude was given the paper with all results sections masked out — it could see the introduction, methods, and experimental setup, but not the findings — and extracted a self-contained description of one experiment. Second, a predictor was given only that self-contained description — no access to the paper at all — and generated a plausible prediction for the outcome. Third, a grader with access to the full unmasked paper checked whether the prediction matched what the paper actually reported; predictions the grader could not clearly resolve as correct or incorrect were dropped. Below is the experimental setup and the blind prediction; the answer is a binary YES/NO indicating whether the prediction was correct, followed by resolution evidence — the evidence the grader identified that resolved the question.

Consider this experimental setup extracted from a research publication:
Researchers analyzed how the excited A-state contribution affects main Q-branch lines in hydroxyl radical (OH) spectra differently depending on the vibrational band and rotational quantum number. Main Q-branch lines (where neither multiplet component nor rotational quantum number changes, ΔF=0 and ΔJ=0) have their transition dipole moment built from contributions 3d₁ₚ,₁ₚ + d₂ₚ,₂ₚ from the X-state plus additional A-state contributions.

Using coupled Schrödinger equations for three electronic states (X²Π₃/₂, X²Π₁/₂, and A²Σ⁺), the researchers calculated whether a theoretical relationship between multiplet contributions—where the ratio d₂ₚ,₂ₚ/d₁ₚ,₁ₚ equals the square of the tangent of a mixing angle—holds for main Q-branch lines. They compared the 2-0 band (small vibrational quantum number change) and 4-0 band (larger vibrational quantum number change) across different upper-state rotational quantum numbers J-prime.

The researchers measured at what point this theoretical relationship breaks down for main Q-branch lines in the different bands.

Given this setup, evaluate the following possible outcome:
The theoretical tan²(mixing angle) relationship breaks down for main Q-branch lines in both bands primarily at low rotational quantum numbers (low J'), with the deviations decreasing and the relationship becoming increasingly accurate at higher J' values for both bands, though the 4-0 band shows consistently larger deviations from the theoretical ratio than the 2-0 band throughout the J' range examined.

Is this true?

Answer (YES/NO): NO